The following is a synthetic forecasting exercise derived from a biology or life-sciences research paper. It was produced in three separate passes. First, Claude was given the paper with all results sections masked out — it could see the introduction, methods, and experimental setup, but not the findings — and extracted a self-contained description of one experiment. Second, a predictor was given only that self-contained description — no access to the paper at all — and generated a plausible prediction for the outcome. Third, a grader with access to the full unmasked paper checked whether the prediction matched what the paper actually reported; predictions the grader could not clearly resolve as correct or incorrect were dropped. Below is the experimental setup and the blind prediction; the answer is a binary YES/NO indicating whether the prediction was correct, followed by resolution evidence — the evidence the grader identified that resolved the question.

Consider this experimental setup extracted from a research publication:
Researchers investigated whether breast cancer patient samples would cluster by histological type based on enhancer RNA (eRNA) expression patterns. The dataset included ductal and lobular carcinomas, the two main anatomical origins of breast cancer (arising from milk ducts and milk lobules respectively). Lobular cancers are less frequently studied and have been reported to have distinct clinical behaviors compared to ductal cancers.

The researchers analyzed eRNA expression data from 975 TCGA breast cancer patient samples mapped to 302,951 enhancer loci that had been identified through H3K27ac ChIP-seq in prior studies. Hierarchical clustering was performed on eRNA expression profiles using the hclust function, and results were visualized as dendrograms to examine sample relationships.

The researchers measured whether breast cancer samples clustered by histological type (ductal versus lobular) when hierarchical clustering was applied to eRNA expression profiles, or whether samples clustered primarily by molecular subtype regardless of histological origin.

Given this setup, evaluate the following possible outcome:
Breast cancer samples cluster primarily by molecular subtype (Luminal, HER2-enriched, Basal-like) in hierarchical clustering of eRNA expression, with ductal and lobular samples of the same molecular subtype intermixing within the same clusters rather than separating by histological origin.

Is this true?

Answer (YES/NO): YES